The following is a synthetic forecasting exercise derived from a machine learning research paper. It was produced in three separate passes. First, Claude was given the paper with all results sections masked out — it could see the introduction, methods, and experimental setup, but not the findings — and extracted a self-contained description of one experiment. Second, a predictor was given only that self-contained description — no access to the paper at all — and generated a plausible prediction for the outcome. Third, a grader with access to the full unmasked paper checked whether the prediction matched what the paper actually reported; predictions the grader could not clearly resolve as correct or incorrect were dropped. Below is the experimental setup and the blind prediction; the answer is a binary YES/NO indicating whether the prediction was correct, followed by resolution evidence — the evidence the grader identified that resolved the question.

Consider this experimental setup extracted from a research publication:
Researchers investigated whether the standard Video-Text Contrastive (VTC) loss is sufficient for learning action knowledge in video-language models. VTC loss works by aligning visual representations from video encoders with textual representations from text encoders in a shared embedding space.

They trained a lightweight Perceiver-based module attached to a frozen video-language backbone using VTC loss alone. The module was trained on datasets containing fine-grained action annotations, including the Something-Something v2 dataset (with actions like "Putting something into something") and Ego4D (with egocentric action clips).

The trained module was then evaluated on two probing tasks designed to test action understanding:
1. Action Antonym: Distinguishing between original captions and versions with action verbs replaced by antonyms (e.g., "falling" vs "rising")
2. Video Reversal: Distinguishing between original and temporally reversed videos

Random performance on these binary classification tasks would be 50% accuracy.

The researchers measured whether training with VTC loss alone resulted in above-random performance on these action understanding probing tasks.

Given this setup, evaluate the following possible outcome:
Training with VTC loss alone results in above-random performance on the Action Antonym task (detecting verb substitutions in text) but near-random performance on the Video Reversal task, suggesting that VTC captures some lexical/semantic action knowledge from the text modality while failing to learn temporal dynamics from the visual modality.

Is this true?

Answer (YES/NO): NO